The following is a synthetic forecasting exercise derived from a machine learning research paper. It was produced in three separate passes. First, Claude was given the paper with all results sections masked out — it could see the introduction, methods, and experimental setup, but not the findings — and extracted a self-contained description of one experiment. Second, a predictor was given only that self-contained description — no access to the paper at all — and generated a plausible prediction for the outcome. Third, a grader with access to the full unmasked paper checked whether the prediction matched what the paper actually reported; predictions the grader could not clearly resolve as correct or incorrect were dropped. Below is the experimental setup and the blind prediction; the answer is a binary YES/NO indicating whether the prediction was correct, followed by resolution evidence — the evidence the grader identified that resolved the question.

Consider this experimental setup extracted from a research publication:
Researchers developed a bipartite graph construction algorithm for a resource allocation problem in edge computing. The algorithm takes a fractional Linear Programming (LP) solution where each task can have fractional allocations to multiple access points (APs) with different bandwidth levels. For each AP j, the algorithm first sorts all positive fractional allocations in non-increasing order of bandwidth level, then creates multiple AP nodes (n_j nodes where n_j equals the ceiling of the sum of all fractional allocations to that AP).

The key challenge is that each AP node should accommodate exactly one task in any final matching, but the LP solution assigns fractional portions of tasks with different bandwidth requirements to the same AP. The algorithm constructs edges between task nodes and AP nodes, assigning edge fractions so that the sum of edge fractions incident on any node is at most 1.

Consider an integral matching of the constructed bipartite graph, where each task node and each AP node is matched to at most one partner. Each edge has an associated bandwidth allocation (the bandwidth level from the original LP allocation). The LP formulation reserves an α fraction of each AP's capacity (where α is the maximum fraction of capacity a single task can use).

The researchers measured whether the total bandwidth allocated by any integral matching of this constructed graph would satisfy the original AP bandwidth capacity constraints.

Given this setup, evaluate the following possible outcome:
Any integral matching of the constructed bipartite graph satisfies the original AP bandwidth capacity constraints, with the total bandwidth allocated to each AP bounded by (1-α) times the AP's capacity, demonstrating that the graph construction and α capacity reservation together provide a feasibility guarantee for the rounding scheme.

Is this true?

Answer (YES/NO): NO